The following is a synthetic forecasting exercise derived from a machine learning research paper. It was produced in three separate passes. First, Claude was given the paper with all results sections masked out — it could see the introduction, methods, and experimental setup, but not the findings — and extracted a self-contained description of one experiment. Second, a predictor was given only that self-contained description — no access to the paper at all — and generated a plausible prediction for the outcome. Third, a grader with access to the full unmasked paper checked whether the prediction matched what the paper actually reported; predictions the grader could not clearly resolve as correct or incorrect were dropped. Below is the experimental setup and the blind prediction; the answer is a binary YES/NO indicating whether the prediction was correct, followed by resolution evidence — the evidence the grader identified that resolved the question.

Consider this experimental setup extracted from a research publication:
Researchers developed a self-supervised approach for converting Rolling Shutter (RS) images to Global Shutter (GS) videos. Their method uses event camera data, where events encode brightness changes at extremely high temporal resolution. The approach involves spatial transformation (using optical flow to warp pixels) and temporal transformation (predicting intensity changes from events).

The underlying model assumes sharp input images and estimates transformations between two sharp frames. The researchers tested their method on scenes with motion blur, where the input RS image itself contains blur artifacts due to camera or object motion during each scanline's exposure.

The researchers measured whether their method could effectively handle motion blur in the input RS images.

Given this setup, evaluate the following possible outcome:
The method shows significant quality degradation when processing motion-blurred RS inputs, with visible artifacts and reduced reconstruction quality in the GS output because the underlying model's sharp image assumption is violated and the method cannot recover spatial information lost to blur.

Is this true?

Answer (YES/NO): YES